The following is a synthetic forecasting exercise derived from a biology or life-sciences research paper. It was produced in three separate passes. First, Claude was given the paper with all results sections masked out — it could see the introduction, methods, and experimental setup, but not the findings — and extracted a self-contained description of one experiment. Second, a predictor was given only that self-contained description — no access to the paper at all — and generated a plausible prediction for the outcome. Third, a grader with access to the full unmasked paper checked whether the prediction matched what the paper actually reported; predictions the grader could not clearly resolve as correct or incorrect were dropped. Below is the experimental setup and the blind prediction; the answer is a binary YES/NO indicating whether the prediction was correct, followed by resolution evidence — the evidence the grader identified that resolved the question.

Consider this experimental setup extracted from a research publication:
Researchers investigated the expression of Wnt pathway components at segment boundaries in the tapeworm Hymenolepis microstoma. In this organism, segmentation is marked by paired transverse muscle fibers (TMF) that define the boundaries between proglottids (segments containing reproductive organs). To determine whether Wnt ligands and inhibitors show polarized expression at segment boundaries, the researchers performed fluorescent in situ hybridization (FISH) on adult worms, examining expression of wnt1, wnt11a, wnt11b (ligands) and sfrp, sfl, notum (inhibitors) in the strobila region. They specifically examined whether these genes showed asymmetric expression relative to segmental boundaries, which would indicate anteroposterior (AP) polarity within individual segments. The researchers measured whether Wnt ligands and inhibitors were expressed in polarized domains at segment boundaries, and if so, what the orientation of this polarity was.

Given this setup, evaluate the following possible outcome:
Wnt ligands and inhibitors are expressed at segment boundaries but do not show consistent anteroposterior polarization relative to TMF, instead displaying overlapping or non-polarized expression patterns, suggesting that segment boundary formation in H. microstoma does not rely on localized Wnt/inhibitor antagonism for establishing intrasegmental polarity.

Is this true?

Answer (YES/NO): NO